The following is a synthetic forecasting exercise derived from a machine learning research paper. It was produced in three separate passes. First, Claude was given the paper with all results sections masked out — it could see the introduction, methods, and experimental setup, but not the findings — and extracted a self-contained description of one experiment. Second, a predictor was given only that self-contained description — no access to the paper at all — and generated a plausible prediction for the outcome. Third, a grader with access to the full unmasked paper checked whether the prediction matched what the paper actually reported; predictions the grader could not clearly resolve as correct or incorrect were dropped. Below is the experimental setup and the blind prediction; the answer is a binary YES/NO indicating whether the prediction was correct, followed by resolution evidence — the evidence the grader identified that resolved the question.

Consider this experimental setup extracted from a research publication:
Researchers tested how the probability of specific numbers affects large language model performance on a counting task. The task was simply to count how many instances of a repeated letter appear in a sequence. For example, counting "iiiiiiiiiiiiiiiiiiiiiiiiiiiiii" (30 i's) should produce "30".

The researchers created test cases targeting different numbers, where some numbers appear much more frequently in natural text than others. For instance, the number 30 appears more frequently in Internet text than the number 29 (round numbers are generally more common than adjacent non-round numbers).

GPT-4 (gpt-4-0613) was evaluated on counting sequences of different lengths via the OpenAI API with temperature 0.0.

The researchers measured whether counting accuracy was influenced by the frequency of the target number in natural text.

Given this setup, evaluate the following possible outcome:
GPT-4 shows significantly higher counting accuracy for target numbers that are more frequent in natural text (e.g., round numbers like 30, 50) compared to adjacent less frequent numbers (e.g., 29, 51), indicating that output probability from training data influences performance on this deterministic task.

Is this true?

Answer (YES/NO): YES